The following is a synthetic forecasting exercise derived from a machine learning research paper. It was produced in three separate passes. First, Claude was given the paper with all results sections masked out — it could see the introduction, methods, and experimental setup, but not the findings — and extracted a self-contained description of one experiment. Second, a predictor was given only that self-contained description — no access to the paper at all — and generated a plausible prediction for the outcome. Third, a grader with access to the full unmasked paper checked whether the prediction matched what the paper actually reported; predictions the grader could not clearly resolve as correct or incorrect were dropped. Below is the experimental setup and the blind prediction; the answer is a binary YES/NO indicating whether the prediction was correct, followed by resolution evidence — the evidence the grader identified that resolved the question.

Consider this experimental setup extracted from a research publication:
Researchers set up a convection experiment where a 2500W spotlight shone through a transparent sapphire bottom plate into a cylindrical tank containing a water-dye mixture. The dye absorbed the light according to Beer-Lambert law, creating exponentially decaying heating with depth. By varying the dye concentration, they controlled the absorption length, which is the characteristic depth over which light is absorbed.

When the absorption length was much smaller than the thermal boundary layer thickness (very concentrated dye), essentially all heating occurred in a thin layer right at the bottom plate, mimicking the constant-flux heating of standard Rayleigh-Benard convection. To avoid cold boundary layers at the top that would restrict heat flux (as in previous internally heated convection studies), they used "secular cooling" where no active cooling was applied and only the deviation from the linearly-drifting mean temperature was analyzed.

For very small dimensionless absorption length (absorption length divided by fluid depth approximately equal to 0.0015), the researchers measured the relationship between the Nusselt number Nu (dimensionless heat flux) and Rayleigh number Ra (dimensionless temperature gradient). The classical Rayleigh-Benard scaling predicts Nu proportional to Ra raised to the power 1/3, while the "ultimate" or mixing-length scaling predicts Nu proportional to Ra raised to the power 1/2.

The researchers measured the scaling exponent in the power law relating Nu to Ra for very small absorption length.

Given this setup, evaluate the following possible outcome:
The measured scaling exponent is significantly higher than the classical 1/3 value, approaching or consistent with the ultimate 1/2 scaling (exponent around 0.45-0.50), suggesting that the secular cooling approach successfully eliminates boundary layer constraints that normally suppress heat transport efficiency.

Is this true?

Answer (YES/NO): NO